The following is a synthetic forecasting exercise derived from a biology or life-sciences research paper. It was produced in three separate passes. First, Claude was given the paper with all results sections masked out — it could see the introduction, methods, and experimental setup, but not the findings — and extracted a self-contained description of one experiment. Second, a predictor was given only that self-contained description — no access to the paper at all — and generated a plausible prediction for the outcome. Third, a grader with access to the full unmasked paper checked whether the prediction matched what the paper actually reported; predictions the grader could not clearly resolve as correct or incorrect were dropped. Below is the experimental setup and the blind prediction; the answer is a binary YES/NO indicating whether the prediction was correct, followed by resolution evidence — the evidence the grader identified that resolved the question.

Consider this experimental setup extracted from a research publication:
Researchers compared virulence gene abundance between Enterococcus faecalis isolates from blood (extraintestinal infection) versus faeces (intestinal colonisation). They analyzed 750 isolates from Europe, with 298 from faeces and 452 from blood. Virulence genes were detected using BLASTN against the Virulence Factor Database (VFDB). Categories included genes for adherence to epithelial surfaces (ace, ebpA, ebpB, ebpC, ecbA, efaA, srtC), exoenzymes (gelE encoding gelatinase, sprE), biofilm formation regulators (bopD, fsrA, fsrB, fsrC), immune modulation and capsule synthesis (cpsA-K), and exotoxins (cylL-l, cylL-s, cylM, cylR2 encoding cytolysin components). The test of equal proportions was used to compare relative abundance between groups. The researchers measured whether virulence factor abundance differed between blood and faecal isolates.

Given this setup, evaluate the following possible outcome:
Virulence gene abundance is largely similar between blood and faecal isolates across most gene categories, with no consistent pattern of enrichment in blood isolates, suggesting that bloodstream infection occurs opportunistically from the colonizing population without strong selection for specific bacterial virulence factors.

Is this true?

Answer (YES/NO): NO